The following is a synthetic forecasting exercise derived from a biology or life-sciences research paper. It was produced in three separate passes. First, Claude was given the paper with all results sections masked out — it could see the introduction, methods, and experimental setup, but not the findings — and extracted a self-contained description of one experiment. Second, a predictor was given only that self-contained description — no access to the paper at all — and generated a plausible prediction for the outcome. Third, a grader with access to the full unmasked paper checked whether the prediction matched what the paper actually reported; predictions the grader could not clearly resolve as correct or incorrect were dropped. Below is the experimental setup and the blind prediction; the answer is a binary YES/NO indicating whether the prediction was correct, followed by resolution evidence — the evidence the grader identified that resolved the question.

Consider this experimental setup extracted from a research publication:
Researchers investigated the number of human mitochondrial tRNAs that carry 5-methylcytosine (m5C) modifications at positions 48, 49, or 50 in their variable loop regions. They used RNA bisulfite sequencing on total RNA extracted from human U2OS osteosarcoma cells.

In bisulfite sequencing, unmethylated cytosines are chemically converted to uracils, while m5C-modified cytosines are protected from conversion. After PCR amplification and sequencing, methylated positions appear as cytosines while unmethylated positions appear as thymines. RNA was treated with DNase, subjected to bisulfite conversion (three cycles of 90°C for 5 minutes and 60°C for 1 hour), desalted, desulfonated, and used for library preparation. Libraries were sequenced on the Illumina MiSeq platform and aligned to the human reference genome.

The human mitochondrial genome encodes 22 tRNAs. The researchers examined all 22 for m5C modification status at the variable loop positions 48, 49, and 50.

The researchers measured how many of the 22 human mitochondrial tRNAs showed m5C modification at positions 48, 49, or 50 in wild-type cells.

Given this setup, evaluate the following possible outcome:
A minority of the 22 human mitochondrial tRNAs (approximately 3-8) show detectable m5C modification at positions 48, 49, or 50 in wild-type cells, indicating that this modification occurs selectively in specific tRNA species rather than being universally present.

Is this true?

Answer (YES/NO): YES